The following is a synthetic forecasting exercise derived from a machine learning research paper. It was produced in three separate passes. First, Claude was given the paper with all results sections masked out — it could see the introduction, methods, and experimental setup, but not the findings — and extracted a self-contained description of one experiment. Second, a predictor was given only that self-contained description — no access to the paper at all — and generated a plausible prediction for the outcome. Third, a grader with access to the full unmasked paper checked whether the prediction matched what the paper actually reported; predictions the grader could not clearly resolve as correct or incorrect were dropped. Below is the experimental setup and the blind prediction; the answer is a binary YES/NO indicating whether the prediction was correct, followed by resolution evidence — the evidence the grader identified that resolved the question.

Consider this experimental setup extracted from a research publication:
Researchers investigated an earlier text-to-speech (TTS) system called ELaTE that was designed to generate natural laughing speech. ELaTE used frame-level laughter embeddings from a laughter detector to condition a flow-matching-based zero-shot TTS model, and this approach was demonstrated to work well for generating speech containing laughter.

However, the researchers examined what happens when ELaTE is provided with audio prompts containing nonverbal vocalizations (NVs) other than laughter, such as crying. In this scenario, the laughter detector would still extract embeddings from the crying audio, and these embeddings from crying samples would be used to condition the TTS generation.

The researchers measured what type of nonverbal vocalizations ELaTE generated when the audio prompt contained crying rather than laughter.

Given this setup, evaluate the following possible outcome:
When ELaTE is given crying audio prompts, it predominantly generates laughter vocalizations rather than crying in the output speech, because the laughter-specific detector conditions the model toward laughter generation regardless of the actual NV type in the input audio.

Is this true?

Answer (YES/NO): NO